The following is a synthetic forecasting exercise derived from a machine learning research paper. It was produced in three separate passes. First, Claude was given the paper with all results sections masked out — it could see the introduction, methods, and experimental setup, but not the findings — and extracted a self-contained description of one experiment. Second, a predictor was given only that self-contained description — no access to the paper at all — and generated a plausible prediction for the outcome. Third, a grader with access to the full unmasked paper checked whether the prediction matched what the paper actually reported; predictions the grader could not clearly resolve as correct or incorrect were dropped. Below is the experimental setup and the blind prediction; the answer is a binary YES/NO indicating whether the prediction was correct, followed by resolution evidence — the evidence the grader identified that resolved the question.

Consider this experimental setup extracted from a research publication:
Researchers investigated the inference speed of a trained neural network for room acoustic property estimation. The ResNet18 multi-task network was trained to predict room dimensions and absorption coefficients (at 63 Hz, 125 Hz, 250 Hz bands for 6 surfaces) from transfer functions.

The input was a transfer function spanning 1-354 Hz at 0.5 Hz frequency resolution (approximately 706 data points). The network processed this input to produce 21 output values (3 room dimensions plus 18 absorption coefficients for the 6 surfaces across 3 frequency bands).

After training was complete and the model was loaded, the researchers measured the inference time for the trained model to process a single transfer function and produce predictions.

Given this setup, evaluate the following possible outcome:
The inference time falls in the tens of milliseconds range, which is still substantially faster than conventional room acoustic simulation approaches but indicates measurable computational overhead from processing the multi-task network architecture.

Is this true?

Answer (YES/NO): YES